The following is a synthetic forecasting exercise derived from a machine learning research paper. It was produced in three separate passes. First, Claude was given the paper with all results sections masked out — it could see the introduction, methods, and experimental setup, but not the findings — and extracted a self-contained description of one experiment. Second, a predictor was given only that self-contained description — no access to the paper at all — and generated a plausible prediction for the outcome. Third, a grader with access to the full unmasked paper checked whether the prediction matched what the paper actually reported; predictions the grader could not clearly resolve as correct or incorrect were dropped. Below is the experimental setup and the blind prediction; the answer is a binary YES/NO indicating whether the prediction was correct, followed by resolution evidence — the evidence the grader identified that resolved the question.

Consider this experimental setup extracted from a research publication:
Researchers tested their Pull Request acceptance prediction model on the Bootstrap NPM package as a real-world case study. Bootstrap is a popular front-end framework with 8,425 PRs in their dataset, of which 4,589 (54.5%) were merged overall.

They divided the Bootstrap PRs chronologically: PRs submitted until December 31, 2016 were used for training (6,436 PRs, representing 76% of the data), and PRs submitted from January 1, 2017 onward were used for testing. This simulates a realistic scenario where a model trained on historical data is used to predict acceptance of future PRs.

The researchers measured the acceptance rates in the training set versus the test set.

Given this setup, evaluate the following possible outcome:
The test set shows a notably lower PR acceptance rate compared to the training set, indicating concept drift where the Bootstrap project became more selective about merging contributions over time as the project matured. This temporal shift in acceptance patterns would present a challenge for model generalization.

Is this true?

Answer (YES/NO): NO